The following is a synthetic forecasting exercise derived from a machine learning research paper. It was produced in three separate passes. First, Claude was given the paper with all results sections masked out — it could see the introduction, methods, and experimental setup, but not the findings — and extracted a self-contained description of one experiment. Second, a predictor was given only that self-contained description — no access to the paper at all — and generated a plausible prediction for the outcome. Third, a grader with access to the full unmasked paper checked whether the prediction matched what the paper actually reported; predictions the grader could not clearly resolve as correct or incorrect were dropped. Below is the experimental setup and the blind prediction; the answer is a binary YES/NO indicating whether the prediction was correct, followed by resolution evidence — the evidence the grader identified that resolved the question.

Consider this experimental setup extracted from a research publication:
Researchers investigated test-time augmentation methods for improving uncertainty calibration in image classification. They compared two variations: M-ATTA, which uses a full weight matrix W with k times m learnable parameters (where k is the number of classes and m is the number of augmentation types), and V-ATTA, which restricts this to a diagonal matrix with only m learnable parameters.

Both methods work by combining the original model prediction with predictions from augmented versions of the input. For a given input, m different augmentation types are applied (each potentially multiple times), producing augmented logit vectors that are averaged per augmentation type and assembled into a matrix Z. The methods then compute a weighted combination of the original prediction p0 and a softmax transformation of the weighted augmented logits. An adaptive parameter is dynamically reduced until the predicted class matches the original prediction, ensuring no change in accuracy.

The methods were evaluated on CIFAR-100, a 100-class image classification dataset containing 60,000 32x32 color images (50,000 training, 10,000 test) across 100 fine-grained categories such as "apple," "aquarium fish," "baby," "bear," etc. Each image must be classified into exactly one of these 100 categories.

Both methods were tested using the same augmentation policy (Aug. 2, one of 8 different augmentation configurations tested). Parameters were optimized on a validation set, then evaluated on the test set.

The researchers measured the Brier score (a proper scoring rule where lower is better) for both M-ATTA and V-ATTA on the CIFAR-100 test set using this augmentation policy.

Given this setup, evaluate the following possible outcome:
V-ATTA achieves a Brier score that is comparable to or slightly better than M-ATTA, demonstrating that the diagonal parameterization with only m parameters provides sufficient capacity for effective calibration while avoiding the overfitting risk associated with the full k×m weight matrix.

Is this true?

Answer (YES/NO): YES